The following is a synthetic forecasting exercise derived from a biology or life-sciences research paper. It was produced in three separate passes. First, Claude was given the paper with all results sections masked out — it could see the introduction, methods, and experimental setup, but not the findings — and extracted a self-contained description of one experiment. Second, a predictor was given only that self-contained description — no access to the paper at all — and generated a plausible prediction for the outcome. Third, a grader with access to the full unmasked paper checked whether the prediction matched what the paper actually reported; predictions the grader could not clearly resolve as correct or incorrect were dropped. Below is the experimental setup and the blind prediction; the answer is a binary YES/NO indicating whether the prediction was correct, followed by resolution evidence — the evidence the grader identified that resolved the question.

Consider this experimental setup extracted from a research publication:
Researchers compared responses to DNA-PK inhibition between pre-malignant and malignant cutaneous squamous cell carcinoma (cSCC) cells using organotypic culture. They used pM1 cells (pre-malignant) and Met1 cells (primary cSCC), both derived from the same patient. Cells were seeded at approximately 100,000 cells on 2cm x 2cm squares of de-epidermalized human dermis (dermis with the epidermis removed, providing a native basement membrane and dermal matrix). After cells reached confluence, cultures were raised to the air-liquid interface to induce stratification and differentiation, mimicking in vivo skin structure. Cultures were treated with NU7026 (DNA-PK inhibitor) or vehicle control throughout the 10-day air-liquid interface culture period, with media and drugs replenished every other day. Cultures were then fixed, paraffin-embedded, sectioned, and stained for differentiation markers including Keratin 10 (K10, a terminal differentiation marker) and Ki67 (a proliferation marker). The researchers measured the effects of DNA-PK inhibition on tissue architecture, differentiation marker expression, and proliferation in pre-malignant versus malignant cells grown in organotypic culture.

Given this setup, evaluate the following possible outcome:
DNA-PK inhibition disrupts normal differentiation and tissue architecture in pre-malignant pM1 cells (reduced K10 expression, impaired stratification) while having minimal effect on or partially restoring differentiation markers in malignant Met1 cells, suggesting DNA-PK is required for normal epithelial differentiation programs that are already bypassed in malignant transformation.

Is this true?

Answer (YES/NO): NO